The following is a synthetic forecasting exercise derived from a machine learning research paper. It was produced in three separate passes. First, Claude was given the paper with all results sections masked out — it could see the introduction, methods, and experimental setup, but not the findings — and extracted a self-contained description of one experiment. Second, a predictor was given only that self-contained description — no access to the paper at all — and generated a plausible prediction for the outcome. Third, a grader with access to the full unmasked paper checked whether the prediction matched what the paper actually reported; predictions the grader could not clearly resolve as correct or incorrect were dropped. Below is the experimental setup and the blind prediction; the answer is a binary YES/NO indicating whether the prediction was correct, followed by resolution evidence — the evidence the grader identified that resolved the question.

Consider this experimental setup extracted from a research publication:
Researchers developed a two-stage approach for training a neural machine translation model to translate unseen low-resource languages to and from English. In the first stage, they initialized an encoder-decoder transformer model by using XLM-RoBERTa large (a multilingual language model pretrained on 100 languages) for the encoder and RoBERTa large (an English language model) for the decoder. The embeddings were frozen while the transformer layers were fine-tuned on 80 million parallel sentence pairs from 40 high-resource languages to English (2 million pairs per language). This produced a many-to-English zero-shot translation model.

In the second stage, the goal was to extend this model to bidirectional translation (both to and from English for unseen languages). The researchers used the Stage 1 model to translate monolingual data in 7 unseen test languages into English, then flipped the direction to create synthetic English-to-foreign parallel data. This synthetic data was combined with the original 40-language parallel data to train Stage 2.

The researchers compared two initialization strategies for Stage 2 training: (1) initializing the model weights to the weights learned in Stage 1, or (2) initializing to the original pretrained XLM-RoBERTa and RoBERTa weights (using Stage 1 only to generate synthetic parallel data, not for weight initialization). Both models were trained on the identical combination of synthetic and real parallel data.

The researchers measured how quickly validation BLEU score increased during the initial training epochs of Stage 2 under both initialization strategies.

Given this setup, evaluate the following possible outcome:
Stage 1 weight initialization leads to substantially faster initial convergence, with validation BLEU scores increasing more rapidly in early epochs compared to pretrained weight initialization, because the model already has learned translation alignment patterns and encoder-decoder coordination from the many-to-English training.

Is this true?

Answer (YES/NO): YES